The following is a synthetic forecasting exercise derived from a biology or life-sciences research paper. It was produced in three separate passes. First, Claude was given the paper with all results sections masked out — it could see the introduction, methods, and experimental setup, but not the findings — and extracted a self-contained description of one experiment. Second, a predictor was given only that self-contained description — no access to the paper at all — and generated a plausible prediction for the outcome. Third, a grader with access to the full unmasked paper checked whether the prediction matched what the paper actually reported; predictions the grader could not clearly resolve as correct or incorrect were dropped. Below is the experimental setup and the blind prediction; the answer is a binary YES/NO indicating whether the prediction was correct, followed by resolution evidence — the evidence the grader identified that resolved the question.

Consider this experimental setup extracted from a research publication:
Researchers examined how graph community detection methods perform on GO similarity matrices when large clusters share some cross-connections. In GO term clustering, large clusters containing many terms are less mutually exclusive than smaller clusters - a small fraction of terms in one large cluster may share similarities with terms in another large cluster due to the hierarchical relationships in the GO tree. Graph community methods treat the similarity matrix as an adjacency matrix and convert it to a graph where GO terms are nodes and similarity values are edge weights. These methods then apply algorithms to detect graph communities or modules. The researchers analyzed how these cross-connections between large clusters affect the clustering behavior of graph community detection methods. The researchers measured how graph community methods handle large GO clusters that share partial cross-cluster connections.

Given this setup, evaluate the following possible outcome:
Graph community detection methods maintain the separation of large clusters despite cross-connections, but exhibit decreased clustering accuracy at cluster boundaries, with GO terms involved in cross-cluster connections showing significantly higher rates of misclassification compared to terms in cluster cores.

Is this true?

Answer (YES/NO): NO